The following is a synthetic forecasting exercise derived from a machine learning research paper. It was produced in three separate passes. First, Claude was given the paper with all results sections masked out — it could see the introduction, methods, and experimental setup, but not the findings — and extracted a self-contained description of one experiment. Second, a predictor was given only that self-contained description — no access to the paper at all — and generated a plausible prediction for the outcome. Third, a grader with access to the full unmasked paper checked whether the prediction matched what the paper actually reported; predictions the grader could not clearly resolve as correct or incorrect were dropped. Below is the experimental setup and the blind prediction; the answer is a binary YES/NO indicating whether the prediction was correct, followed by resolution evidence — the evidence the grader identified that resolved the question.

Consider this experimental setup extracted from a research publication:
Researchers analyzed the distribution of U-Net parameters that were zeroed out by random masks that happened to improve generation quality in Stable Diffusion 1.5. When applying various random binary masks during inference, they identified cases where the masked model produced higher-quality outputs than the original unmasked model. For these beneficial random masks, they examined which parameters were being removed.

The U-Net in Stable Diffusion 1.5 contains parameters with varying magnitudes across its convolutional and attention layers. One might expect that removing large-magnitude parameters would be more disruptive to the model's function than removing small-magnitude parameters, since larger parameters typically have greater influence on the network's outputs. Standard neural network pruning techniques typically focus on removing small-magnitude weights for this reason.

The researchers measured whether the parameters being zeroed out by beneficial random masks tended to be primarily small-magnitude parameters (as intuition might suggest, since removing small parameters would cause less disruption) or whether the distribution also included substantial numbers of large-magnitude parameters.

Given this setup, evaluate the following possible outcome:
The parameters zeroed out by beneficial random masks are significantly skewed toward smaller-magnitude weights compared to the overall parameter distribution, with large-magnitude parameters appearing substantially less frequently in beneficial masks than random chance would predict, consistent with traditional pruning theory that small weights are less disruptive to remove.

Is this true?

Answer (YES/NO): NO